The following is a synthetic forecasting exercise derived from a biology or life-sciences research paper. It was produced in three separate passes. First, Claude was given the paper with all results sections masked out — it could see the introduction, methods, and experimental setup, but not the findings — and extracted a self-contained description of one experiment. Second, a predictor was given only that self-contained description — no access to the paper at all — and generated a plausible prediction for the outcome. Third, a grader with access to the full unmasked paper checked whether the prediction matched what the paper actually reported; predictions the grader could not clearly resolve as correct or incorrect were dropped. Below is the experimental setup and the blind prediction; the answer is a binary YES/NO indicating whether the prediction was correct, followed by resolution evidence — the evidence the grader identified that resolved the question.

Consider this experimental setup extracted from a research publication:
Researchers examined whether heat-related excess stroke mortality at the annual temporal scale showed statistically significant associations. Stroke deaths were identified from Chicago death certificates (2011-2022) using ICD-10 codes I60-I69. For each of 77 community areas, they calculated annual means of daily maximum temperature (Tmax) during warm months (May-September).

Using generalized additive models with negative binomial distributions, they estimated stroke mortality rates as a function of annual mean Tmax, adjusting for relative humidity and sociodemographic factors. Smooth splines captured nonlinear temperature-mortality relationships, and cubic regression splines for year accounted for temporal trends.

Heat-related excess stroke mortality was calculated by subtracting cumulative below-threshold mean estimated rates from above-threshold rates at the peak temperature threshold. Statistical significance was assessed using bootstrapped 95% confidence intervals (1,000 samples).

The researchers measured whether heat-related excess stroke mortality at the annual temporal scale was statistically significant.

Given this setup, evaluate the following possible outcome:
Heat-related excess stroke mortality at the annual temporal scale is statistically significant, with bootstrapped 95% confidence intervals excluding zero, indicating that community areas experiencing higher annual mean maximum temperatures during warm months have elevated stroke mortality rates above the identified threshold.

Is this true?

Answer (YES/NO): NO